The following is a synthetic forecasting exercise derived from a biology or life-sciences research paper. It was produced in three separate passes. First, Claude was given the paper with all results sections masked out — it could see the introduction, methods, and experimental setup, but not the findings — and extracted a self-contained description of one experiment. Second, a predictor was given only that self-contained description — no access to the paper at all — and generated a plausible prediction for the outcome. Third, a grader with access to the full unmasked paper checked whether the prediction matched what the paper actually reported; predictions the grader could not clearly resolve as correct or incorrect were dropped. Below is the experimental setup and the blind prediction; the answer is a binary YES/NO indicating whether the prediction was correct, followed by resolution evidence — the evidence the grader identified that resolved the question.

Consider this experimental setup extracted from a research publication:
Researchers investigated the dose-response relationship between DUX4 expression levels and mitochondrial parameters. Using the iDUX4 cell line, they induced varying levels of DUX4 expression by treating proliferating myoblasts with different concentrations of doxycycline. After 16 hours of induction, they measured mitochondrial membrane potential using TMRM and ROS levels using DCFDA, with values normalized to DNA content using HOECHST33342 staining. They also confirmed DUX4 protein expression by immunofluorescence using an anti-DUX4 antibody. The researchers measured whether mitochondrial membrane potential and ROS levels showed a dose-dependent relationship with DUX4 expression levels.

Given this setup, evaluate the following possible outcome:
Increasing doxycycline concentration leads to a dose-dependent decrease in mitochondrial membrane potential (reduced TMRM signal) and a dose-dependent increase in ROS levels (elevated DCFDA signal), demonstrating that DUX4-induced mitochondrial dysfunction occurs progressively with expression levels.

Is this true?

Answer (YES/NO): NO